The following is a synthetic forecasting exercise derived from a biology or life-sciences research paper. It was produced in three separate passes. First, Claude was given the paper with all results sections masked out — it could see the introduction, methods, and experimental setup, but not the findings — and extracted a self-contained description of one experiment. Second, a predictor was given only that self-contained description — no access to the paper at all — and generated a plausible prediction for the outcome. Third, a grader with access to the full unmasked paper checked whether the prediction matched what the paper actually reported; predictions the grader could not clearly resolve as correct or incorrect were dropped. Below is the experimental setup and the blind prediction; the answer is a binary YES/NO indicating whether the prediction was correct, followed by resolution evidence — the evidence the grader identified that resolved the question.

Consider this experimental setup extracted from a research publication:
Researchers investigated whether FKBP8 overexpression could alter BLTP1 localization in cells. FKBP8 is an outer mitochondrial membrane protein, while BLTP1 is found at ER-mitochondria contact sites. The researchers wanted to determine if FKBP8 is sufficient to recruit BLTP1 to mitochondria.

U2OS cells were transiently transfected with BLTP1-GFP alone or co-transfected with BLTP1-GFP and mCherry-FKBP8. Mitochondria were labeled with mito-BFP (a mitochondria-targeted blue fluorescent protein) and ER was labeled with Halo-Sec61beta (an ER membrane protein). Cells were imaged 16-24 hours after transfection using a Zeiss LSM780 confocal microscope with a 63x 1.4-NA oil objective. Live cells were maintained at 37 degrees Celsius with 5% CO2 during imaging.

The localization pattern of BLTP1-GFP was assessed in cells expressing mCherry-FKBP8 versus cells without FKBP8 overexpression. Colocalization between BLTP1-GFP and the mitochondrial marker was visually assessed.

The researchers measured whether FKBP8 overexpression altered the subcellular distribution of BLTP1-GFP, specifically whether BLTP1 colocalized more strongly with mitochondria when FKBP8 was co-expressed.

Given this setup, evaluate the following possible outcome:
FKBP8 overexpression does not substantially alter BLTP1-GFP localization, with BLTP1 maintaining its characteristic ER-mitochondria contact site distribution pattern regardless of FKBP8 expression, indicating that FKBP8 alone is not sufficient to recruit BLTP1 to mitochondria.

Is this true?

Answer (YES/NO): NO